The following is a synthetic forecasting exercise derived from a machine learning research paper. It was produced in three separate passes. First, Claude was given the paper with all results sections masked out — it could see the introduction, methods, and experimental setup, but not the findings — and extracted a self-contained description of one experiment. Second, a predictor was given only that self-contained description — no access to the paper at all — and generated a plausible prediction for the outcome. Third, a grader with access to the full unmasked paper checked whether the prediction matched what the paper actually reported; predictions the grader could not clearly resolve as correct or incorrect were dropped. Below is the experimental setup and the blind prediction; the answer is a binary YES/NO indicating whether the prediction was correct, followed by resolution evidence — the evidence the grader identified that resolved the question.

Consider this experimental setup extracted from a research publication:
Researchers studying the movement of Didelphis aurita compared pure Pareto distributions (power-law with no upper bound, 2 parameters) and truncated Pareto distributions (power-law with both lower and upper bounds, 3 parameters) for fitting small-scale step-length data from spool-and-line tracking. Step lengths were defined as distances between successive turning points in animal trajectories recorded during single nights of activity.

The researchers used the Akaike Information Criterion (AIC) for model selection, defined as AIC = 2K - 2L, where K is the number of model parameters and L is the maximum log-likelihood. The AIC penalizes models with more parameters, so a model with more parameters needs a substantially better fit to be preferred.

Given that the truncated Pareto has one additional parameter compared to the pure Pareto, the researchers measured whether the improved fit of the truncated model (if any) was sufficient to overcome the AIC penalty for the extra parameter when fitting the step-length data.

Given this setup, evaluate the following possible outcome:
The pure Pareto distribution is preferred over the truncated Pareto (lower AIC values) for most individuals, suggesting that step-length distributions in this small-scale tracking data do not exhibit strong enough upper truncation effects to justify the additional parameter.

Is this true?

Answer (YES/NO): NO